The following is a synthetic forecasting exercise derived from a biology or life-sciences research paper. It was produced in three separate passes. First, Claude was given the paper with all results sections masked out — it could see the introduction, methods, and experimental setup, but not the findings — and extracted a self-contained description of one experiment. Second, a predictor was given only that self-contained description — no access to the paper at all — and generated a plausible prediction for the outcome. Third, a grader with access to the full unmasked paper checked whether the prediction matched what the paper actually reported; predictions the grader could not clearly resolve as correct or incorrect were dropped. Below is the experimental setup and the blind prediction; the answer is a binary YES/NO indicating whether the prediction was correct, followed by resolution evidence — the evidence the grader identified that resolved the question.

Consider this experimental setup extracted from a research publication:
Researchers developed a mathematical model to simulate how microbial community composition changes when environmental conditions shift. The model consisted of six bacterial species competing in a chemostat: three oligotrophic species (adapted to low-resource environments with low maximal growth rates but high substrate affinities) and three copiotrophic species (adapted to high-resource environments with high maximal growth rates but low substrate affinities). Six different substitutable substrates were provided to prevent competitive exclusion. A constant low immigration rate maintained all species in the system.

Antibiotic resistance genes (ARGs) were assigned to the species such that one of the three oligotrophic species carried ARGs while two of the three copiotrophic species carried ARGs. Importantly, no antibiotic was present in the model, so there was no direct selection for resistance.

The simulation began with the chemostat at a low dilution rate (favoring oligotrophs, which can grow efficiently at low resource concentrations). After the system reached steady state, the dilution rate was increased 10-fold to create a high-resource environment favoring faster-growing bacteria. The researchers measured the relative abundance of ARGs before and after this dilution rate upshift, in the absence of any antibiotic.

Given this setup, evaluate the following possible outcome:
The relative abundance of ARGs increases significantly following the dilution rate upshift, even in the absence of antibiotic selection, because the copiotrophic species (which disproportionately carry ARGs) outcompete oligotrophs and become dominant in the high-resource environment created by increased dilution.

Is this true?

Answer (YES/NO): YES